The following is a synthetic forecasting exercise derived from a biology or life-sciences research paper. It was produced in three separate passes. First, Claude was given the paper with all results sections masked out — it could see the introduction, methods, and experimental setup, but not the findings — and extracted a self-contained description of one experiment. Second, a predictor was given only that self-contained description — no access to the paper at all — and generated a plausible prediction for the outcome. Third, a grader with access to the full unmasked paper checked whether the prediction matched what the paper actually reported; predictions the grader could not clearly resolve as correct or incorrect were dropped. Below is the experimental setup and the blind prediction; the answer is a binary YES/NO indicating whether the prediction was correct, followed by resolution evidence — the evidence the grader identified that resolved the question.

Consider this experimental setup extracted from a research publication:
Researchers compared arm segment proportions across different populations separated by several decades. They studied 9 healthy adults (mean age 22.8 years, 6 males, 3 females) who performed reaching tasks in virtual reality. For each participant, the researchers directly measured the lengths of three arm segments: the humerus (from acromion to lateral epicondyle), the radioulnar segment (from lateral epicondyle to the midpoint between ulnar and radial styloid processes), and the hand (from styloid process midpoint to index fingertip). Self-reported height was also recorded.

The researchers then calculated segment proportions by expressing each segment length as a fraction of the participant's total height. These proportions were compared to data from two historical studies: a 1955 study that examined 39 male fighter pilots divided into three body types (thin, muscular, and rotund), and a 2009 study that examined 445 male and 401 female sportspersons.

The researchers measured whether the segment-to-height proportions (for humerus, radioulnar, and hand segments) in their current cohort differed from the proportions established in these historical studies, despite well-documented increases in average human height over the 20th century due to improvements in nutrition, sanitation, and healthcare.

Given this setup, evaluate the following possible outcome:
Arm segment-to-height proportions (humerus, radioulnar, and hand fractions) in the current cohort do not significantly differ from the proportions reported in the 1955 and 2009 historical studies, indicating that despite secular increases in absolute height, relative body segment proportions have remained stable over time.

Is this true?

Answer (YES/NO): YES